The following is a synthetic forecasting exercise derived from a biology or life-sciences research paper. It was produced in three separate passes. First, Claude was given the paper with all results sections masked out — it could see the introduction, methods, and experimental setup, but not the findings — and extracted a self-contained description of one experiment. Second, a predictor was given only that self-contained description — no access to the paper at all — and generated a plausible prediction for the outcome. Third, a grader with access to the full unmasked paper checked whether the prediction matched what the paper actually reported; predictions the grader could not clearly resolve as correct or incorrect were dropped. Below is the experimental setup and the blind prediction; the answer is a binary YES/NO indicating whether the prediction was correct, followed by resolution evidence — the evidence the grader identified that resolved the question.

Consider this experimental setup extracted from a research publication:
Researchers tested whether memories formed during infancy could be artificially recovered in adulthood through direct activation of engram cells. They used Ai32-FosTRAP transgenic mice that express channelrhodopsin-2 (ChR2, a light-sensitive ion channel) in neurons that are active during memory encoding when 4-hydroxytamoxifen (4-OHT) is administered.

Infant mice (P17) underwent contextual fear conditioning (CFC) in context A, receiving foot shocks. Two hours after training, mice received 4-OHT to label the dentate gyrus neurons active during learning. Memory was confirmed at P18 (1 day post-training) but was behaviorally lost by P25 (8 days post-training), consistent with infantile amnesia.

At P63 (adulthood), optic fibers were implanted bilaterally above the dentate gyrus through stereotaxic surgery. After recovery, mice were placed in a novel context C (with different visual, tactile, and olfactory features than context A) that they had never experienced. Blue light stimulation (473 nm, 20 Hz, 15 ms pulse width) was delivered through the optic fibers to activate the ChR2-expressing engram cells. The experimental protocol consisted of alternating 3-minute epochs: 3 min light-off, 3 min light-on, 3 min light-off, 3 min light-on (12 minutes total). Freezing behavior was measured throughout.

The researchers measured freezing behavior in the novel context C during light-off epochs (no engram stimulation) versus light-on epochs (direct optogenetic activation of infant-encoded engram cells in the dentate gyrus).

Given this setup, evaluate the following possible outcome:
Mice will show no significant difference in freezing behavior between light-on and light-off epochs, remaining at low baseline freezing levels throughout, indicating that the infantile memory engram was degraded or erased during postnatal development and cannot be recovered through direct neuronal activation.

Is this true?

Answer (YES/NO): NO